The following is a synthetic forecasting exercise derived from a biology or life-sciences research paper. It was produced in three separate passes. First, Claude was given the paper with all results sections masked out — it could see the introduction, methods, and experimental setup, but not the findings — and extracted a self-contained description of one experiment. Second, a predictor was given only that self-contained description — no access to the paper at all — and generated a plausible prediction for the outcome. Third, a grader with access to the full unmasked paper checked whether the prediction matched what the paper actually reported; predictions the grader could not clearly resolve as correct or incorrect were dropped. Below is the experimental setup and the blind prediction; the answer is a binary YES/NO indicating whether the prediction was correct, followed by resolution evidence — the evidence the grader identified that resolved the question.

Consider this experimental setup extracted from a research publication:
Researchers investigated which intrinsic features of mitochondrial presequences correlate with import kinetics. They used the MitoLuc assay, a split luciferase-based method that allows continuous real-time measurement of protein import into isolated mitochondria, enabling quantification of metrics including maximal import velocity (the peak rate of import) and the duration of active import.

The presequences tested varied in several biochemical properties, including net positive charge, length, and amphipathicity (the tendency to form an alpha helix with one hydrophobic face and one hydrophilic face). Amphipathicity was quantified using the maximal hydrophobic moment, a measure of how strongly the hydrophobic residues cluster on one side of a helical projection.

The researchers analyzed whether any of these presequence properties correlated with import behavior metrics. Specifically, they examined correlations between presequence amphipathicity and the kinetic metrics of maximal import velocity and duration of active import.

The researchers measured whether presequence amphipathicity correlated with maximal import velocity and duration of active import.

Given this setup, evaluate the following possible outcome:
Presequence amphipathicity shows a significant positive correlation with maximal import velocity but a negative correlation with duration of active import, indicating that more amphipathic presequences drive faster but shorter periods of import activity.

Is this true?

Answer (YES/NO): NO